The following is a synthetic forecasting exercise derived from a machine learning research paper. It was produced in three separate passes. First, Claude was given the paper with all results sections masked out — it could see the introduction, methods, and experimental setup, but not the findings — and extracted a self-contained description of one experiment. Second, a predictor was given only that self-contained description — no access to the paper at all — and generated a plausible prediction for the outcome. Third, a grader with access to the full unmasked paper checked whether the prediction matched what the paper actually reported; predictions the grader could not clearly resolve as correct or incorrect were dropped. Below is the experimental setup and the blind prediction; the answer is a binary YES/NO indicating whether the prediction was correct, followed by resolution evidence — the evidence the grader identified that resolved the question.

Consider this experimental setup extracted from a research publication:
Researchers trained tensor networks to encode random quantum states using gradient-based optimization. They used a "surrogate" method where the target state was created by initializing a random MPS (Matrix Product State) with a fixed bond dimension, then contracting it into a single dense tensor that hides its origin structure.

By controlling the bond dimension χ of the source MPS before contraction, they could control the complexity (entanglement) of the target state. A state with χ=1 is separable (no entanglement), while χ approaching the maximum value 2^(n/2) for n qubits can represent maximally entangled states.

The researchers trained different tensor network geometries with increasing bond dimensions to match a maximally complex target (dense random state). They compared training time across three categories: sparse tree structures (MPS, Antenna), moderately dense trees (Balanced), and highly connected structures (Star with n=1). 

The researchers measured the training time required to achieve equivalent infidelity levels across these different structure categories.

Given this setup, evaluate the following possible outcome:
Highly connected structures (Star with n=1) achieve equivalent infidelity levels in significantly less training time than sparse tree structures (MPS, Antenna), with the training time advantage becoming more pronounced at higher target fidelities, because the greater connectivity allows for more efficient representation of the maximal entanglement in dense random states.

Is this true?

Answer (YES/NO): YES